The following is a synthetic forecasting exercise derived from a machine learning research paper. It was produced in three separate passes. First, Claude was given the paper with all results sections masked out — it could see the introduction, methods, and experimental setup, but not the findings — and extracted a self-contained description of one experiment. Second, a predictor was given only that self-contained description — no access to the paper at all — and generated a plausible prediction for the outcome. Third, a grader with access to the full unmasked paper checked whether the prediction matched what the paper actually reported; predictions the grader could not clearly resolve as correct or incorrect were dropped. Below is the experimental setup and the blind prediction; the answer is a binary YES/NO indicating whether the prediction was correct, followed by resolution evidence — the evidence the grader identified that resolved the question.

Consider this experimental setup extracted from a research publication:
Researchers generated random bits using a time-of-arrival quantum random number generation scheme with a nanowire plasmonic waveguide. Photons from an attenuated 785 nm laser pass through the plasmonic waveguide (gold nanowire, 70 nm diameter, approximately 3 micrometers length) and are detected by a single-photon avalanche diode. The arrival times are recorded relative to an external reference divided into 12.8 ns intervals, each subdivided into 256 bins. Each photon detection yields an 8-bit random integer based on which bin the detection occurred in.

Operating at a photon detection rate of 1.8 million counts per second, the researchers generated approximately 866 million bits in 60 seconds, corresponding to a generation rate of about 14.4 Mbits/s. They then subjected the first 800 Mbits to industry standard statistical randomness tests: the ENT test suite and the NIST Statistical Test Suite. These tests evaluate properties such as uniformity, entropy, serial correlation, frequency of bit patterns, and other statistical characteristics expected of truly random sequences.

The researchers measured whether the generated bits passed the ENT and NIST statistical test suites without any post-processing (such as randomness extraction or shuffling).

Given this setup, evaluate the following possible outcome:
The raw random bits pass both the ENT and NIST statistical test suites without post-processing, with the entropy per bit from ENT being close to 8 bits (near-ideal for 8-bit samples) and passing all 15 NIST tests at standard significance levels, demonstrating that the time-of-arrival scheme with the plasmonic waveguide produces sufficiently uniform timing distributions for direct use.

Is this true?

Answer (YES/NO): YES